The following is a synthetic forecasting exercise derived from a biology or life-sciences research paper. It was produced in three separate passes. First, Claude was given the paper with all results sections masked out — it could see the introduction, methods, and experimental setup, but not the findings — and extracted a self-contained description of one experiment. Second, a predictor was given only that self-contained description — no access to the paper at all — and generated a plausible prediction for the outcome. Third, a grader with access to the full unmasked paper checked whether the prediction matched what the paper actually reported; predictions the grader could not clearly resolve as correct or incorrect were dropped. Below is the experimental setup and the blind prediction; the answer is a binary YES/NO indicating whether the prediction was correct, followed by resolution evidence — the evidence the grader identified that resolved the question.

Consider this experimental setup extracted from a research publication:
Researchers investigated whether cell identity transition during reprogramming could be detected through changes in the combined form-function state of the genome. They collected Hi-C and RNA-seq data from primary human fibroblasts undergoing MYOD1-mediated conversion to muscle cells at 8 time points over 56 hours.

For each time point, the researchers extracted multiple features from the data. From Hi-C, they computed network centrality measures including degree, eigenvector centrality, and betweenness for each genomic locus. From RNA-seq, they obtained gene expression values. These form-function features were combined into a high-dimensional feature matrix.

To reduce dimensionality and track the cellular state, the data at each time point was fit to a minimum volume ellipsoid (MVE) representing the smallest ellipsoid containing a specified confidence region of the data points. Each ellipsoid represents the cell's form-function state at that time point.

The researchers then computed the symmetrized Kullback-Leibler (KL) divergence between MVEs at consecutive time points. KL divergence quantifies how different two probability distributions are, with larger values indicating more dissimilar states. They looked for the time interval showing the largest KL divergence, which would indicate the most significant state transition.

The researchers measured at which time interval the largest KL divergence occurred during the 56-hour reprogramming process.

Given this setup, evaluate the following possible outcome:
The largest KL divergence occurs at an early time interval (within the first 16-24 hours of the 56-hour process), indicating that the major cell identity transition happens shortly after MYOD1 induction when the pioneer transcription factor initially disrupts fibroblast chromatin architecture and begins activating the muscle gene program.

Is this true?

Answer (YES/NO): NO